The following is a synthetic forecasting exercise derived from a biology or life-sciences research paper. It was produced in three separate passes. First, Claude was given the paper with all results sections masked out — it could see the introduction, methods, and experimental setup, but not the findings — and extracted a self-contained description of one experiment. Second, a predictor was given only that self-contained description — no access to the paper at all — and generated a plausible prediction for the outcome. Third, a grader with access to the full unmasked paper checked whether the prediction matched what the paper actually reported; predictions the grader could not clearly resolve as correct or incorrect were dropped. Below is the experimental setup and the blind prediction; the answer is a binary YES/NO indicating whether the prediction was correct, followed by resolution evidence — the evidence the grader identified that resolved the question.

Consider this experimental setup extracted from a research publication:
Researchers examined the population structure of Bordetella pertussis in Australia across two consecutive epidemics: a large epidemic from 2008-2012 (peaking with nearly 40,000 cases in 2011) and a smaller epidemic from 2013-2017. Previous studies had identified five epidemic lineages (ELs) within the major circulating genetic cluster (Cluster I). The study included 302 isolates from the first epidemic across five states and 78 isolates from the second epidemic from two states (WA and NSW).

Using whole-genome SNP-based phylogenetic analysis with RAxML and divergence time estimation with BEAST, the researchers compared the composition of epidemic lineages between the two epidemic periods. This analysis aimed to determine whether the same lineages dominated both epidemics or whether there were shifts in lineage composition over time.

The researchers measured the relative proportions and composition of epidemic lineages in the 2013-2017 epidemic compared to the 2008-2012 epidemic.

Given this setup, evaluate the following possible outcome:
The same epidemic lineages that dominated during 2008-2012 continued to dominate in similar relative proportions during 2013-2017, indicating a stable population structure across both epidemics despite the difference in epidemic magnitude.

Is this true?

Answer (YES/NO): NO